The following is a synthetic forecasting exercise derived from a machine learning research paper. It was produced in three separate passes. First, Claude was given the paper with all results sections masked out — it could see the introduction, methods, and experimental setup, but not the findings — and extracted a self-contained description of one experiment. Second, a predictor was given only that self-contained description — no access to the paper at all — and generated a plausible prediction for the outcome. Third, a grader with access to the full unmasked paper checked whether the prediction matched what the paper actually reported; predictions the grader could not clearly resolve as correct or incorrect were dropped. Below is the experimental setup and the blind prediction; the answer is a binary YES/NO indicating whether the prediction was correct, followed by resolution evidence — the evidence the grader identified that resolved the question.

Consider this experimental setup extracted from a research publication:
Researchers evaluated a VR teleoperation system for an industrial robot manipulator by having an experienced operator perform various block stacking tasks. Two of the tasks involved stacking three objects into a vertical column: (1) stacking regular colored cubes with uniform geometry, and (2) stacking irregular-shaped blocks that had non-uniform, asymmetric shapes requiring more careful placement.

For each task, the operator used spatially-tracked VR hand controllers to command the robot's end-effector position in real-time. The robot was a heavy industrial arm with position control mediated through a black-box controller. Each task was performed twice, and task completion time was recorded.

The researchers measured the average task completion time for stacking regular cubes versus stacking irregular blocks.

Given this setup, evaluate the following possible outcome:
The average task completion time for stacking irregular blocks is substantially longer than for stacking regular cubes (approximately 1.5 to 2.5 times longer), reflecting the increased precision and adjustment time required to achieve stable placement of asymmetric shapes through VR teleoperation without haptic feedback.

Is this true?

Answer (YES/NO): NO